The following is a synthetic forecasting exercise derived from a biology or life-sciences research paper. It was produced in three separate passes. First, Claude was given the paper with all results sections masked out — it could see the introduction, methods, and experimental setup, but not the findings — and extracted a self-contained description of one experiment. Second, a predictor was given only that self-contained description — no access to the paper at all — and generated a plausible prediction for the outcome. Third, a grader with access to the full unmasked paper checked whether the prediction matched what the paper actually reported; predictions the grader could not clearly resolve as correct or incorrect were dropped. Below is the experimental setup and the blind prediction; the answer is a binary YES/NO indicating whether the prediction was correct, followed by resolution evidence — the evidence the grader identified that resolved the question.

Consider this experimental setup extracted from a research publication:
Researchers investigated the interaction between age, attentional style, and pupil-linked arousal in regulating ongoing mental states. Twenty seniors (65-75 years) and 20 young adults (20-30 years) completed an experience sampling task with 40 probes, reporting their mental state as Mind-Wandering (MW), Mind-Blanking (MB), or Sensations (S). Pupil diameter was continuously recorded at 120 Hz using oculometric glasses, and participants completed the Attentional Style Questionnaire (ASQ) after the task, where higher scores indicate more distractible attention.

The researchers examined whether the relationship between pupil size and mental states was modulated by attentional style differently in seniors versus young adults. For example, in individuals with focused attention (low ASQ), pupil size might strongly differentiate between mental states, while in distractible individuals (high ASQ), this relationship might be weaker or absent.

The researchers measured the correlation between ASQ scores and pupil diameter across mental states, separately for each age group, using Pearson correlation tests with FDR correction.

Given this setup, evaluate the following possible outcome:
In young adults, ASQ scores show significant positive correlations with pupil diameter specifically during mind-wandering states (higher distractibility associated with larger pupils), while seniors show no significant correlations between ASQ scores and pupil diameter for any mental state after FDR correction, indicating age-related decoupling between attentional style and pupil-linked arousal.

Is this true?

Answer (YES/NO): NO